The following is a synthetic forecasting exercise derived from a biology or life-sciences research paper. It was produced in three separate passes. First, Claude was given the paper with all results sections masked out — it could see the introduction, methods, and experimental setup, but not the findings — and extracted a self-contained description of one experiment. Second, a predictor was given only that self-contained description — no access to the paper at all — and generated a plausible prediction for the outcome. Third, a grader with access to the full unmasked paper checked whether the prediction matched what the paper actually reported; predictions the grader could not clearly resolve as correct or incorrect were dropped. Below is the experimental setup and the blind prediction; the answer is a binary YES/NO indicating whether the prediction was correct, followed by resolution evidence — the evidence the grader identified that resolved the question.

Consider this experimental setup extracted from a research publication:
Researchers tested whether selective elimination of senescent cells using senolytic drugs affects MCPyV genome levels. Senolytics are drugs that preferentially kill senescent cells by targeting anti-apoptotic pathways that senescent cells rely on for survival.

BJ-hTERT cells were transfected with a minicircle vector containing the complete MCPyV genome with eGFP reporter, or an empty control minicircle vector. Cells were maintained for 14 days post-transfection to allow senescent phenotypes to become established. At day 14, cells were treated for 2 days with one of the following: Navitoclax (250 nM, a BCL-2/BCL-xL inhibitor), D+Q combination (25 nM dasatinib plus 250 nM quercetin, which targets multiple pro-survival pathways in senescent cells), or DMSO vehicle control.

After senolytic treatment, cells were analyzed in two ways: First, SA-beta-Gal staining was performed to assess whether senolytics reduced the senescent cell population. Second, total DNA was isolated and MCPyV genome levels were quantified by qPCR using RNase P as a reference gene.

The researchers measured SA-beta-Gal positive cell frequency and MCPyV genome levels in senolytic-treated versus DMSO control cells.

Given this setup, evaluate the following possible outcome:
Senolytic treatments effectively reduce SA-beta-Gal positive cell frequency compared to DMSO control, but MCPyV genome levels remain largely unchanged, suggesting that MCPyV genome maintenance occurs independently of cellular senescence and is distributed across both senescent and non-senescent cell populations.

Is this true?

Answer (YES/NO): NO